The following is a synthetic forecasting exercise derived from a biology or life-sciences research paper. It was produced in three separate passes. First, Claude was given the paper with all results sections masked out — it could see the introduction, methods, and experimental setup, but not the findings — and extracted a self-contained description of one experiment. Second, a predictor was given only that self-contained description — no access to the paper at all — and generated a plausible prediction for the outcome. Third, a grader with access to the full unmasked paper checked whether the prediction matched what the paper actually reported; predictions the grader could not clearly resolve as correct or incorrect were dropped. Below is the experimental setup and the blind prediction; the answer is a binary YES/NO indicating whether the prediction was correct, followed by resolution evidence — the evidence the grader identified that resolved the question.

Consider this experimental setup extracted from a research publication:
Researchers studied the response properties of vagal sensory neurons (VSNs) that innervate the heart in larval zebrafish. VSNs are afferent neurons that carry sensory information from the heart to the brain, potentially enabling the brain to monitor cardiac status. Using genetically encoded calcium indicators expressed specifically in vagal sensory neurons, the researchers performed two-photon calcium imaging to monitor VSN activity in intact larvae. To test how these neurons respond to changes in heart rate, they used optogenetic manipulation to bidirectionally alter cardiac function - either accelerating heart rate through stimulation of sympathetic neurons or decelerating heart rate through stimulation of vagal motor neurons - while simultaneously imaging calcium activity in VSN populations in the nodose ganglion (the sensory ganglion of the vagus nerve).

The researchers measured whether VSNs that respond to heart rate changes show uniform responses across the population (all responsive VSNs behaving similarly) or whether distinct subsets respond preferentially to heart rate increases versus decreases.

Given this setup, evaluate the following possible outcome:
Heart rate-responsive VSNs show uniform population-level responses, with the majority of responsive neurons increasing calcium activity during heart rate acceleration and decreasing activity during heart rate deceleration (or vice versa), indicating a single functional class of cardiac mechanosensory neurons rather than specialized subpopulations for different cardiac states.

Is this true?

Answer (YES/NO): NO